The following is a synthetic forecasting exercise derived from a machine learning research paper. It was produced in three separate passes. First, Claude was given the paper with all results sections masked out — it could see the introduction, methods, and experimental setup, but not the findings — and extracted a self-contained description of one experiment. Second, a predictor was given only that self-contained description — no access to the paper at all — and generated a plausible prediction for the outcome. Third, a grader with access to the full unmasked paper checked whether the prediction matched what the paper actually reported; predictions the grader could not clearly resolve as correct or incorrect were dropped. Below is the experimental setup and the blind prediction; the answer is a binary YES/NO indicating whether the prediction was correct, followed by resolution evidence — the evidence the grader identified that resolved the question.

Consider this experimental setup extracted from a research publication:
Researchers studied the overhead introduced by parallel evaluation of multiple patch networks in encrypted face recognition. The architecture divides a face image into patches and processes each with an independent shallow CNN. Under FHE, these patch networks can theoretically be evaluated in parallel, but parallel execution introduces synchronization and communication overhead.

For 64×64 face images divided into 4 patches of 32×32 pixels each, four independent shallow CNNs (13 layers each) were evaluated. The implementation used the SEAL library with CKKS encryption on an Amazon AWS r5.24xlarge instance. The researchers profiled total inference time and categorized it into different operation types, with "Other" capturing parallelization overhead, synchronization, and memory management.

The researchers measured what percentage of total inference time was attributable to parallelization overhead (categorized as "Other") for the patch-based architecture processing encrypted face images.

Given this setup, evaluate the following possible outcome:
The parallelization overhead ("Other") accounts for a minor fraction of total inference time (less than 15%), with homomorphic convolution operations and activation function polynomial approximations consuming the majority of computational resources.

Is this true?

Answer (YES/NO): YES